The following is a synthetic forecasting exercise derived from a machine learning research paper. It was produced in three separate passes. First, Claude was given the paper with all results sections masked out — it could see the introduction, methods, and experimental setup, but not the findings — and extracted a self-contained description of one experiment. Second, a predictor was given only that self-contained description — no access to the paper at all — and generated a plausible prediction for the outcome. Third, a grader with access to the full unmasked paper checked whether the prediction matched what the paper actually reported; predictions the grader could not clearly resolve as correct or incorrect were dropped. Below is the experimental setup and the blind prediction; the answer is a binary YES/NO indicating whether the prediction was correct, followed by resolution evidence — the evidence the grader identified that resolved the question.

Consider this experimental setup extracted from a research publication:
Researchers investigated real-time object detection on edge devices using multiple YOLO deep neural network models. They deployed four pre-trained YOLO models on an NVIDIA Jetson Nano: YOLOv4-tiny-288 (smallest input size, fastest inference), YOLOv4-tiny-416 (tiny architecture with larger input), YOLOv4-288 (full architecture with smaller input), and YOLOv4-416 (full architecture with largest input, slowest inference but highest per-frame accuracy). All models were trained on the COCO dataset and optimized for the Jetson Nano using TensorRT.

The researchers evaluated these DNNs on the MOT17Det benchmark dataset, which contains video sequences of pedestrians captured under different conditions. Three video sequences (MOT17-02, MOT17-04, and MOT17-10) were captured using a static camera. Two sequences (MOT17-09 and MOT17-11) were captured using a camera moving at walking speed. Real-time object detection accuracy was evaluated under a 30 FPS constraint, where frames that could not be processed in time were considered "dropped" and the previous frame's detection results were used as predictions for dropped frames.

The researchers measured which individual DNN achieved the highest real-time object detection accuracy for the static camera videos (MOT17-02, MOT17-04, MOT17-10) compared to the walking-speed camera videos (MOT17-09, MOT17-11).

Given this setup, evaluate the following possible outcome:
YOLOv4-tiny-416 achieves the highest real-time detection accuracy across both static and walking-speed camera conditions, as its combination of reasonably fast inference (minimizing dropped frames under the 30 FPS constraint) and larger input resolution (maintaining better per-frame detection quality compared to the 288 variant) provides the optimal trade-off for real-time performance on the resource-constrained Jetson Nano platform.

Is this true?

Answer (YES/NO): NO